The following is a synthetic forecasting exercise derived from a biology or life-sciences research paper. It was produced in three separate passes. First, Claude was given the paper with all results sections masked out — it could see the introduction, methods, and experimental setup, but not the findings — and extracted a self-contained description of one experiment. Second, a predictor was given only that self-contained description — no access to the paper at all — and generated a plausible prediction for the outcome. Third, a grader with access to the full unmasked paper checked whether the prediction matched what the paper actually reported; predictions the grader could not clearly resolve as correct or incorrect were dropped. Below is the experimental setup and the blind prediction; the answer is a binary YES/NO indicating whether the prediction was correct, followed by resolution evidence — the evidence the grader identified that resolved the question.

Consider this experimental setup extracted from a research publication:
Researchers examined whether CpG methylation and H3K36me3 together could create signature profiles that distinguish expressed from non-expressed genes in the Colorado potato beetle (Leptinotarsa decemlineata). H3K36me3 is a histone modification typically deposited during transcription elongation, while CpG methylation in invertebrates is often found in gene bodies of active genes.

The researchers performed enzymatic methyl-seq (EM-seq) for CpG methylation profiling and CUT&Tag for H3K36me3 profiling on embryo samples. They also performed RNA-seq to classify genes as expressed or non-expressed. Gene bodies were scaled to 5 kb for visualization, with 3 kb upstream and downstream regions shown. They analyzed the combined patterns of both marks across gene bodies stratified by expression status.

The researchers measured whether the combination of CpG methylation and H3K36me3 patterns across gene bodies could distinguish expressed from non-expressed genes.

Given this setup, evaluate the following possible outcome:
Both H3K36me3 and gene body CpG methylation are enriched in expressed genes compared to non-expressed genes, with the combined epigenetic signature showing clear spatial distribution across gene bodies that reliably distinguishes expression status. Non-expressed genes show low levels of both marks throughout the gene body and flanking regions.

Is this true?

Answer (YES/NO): NO